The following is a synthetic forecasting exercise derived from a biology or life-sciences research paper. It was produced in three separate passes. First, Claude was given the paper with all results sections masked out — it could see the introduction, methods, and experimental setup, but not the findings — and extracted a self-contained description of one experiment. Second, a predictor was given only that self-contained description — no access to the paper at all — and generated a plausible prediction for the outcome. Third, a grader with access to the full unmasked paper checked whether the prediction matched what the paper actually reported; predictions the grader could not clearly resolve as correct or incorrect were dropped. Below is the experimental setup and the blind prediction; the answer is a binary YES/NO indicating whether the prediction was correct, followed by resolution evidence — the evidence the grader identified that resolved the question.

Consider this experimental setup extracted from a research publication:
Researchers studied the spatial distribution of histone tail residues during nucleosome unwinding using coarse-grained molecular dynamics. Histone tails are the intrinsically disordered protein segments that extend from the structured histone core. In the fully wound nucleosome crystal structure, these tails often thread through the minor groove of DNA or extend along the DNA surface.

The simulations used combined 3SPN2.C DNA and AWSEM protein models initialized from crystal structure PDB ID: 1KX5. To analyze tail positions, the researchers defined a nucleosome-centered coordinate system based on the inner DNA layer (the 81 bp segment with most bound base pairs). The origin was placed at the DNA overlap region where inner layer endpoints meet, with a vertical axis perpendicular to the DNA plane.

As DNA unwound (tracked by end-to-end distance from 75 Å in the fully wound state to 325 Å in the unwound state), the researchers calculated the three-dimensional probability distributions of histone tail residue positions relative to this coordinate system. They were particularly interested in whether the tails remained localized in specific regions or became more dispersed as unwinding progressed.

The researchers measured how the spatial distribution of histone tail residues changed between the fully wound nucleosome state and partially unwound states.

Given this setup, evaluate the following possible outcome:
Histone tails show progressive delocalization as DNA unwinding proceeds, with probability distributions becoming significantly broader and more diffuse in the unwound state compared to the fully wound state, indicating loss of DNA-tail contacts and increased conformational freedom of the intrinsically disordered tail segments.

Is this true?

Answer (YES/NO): YES